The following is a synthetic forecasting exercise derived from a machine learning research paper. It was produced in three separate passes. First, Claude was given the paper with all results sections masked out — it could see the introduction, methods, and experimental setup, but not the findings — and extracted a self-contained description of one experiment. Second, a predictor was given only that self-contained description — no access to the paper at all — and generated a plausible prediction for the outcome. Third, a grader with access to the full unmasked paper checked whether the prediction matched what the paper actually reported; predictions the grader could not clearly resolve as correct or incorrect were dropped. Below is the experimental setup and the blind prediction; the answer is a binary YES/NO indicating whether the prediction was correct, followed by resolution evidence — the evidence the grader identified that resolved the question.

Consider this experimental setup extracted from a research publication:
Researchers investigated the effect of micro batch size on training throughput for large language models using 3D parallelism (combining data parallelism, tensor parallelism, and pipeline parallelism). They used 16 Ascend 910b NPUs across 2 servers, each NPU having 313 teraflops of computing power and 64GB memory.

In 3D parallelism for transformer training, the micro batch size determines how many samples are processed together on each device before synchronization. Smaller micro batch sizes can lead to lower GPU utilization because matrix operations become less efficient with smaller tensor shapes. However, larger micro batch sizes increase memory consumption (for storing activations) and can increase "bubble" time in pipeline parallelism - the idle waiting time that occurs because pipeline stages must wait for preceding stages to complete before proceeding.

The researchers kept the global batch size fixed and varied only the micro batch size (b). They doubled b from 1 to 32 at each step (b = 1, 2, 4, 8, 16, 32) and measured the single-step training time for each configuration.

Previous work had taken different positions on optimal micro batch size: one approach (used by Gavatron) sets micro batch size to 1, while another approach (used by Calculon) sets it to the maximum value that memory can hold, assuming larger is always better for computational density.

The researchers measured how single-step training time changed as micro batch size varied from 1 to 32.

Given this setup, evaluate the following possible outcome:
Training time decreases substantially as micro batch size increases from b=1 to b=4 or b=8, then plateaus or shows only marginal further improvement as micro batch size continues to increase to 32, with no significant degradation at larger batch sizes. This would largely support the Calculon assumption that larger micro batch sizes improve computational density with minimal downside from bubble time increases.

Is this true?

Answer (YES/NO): NO